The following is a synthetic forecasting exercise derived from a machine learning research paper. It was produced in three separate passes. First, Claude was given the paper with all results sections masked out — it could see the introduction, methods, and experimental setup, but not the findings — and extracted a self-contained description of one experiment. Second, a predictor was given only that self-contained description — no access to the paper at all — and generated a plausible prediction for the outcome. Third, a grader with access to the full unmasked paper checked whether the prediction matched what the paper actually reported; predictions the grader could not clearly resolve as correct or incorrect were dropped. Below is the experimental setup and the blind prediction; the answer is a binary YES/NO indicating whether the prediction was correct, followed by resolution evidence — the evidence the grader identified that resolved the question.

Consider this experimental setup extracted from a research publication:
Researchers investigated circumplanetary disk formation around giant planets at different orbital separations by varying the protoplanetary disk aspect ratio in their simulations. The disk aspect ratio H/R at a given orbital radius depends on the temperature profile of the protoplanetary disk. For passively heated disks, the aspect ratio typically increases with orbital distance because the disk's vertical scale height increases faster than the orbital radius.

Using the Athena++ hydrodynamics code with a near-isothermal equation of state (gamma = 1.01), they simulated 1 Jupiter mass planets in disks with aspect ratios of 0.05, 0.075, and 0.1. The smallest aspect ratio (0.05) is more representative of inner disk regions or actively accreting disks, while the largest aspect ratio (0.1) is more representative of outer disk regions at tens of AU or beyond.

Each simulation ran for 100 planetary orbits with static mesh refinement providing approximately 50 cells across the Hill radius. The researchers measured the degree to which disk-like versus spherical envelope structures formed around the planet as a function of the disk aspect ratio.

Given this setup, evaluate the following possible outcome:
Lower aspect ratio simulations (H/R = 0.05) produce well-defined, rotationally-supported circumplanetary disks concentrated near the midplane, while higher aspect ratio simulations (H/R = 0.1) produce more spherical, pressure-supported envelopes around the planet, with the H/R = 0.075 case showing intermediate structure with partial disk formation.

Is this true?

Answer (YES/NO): YES